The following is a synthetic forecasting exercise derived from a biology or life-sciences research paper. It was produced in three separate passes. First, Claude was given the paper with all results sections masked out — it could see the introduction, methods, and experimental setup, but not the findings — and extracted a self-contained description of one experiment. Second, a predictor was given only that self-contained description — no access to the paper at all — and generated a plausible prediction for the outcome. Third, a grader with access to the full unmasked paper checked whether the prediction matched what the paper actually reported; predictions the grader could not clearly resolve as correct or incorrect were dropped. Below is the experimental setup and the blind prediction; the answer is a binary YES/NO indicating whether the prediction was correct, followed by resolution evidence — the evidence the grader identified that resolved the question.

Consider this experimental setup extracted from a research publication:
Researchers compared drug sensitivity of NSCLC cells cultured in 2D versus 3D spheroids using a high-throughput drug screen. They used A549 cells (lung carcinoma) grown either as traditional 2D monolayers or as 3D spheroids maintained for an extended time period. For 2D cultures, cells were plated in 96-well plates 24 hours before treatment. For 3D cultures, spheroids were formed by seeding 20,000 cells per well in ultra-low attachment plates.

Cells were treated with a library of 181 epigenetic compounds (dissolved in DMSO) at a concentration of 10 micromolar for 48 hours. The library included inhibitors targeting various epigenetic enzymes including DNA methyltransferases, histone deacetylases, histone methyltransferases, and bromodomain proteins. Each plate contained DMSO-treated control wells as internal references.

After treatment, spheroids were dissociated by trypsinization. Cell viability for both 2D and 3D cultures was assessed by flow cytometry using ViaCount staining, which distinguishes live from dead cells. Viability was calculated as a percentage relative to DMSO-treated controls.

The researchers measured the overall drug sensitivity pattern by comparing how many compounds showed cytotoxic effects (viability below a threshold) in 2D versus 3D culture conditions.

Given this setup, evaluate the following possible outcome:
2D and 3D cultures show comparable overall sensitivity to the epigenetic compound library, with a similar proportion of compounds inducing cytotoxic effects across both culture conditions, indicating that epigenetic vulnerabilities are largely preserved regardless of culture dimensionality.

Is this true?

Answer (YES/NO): NO